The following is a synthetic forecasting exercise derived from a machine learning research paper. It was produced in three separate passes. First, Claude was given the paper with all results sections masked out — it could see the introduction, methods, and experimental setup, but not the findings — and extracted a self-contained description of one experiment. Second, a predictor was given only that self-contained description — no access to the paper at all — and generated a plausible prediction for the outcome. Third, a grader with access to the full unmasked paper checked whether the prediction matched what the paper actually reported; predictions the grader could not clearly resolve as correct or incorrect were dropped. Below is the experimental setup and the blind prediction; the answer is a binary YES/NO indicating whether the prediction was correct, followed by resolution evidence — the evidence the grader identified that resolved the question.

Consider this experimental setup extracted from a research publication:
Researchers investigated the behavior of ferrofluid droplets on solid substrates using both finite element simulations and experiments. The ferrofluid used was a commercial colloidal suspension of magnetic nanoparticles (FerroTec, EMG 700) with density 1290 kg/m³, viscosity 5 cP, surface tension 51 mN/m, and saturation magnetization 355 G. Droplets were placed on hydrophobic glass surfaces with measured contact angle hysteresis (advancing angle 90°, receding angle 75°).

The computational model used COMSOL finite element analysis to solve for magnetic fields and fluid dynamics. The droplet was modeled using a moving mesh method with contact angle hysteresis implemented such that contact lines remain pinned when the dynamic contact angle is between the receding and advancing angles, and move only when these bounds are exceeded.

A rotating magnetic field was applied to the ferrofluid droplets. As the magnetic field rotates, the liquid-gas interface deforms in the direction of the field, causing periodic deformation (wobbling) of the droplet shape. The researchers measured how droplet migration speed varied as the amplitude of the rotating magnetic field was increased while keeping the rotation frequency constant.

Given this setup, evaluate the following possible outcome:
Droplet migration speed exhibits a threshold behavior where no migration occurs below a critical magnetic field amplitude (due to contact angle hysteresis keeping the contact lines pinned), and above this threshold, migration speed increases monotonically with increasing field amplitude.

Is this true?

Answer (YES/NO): YES